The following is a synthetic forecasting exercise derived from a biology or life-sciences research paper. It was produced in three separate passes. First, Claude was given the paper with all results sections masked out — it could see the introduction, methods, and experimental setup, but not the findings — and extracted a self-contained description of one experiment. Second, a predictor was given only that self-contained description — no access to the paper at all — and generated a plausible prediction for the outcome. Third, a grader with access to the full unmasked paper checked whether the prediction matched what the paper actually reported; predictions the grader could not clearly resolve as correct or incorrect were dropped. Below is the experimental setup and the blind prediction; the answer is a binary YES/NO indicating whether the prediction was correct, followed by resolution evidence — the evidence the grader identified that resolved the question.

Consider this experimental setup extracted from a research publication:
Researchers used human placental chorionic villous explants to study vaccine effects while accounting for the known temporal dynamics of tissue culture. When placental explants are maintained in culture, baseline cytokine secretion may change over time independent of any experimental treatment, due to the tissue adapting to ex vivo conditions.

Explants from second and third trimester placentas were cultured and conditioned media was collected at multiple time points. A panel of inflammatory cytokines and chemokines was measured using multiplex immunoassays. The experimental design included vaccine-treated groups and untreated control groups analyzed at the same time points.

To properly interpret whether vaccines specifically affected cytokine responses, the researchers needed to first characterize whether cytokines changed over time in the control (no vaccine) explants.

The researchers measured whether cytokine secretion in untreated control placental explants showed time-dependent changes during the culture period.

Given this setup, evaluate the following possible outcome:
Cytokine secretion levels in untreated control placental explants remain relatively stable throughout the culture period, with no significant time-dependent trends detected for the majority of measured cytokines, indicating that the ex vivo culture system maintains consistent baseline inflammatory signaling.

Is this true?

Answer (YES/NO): NO